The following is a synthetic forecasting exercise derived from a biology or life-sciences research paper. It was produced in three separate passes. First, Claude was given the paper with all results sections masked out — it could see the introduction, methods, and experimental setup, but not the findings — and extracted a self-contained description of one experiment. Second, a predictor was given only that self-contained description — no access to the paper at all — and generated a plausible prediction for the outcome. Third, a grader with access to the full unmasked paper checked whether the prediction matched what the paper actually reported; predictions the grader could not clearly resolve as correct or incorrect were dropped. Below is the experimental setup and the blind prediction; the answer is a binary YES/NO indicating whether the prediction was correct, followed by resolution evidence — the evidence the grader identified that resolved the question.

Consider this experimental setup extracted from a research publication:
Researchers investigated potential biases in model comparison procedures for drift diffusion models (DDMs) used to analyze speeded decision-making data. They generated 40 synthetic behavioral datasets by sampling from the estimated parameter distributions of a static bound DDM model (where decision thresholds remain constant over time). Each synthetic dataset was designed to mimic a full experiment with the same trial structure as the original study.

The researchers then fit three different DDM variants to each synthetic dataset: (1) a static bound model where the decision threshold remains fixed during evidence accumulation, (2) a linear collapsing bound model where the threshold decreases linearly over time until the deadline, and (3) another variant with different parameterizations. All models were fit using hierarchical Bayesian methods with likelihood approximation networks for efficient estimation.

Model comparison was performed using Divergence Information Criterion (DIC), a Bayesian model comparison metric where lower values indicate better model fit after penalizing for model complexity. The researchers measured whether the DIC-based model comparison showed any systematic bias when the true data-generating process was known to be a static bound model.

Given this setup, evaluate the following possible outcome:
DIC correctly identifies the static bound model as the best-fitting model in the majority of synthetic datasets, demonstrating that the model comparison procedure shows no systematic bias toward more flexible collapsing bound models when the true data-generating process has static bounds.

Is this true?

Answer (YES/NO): NO